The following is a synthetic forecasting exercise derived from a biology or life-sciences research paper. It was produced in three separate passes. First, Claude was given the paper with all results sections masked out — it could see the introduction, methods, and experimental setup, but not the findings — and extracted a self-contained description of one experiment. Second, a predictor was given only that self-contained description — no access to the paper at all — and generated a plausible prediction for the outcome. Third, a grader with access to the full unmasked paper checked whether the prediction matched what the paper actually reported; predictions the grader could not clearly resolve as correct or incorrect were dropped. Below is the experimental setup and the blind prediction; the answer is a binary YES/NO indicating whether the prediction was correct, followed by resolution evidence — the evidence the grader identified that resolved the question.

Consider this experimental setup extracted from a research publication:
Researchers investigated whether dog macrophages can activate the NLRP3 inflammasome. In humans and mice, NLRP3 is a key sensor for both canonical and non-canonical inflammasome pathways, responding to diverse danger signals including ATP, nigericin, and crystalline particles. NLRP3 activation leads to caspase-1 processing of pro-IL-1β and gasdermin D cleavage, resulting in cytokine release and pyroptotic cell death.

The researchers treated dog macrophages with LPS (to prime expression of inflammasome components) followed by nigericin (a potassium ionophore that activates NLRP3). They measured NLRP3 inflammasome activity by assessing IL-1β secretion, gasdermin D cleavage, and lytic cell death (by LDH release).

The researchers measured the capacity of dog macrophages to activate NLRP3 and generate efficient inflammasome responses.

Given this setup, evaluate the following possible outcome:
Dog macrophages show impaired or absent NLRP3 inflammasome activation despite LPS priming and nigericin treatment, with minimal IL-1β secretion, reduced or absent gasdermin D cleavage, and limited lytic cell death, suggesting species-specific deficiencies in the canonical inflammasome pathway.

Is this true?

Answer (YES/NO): YES